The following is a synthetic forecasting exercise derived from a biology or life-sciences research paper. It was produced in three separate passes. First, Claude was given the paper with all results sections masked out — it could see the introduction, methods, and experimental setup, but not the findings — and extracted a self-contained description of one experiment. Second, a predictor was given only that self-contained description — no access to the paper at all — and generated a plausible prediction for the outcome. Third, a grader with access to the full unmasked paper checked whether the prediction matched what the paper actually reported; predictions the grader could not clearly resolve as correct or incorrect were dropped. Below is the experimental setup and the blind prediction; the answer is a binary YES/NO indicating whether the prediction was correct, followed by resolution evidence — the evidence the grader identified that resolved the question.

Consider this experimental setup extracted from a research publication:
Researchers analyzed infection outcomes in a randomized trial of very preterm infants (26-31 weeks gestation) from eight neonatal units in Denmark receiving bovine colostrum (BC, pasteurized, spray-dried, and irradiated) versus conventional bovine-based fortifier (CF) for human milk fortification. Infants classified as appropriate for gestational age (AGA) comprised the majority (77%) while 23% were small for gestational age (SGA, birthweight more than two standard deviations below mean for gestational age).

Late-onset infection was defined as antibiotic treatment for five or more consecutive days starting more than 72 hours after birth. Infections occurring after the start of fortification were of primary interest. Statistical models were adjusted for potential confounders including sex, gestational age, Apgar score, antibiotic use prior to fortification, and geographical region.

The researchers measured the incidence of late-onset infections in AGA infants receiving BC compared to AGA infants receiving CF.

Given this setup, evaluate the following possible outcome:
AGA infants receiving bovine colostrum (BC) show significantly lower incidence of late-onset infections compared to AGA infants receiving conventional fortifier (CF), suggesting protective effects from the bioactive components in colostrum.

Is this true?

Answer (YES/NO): NO